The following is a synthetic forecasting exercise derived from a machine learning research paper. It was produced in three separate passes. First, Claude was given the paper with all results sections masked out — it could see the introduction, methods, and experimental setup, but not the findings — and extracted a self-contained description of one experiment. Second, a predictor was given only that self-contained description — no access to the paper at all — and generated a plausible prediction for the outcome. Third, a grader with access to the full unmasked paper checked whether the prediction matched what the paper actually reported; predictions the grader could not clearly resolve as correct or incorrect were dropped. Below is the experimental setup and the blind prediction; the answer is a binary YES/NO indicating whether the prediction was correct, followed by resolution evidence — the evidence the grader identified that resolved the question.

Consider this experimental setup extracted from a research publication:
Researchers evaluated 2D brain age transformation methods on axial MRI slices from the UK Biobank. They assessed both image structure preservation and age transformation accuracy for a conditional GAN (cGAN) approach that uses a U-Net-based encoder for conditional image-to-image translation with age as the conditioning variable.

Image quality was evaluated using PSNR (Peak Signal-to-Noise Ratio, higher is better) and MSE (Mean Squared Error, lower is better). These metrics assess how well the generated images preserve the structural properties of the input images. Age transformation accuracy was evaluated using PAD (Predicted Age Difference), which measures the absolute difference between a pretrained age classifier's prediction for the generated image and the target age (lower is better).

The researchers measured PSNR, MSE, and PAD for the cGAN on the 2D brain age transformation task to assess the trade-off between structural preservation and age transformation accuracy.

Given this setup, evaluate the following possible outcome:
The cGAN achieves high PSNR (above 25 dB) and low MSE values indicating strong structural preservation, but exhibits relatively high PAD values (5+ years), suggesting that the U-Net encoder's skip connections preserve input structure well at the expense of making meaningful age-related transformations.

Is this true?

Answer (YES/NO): NO